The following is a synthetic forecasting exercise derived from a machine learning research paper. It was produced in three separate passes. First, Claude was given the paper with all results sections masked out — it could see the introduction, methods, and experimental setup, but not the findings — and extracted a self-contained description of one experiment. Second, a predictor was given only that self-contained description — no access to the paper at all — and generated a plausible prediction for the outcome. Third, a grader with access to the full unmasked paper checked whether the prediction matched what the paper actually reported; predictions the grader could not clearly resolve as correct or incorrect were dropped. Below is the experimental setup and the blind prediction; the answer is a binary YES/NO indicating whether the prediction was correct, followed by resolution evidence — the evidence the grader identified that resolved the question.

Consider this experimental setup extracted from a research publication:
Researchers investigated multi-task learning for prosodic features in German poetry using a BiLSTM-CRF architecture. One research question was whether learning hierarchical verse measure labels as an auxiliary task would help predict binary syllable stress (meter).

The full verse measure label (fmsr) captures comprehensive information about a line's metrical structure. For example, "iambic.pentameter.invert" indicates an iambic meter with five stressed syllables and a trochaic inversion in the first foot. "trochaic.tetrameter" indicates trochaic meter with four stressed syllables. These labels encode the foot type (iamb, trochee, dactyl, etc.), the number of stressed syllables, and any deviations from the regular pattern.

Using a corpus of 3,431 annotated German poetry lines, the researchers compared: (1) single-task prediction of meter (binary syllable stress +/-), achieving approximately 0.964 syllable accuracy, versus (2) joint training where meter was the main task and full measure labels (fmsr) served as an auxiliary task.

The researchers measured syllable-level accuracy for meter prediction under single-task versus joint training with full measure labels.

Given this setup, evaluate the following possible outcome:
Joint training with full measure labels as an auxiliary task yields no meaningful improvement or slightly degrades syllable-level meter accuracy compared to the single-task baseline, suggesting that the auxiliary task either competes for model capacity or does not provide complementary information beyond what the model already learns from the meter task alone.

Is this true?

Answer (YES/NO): NO